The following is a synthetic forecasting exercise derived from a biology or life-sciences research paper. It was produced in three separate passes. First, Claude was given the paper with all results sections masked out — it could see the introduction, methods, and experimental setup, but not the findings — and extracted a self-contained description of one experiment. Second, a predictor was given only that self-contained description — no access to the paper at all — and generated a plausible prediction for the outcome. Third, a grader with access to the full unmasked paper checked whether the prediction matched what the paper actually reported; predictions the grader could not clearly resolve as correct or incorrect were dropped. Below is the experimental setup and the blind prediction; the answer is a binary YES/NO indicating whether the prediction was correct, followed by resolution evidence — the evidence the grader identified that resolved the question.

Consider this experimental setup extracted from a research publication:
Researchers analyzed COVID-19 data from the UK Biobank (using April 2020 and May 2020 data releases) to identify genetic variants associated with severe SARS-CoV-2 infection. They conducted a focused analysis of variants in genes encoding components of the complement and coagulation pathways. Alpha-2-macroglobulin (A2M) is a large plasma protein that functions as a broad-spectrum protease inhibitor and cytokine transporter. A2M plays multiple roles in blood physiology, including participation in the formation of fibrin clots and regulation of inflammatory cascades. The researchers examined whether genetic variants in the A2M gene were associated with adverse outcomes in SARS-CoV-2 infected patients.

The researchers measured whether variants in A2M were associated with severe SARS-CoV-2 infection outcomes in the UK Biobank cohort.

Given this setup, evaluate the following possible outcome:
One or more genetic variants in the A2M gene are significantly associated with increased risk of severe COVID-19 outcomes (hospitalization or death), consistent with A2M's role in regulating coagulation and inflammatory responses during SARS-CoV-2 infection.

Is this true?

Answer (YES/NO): YES